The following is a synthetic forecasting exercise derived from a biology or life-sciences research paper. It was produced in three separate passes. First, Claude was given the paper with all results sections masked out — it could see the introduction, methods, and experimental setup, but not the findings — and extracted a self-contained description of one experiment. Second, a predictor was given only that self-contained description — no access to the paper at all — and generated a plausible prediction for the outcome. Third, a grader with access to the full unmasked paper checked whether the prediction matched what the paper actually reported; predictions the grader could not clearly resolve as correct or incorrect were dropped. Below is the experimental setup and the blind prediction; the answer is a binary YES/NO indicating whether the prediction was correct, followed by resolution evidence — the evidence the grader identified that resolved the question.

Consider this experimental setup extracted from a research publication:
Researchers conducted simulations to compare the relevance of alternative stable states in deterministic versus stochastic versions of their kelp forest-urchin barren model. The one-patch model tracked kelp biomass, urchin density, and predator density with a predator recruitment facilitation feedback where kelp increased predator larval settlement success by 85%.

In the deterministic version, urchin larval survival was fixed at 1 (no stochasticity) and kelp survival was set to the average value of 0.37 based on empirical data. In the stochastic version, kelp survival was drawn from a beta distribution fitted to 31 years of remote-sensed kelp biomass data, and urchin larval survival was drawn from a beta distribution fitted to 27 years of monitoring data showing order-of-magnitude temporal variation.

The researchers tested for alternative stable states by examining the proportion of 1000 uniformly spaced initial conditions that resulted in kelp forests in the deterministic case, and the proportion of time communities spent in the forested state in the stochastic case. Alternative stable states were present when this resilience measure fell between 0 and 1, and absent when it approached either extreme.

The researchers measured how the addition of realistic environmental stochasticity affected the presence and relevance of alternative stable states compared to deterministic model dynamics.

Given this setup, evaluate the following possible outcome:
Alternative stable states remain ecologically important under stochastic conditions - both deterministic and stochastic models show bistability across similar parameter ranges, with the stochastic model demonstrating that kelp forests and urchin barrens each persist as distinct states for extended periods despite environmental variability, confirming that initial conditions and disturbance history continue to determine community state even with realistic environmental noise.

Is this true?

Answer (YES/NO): NO